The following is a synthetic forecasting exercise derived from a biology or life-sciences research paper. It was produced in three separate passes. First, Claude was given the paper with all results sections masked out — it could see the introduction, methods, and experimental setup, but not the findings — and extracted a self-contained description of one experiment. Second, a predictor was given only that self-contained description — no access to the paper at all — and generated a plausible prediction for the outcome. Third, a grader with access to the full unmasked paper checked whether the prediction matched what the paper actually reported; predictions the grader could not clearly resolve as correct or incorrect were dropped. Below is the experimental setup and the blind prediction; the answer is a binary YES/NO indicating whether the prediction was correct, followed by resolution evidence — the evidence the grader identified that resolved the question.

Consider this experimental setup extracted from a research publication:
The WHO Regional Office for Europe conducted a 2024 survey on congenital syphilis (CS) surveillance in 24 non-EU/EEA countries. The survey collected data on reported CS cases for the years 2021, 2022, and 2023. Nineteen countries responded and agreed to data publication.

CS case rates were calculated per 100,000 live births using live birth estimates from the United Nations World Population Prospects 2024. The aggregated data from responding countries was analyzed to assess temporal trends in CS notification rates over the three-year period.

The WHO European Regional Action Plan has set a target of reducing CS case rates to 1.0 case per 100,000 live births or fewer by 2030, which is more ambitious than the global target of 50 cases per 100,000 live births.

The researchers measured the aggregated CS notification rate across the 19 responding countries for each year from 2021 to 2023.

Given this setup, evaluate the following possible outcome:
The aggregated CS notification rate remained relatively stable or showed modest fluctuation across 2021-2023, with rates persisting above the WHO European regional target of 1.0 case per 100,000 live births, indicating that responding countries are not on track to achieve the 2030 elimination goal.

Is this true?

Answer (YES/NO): NO